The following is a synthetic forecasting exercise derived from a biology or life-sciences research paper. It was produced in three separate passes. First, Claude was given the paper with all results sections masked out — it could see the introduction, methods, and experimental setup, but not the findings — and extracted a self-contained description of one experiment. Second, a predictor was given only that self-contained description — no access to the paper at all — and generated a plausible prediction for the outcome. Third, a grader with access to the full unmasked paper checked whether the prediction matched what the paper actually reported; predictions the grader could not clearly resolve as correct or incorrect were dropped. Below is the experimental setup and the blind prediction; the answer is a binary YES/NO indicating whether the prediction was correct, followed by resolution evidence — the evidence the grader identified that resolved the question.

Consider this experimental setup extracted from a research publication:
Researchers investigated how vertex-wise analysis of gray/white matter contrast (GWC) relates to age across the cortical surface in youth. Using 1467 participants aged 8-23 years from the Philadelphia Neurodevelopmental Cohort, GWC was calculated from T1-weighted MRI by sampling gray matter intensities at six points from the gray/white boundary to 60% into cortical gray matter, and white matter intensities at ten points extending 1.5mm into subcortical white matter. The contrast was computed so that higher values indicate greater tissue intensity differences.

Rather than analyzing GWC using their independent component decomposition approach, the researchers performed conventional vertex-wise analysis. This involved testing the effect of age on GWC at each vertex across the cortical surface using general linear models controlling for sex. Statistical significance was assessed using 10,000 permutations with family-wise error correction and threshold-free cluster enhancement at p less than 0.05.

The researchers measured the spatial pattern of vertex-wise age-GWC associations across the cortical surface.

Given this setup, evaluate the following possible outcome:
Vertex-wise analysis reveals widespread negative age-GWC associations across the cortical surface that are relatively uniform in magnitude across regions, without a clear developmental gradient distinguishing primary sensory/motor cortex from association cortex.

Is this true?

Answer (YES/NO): NO